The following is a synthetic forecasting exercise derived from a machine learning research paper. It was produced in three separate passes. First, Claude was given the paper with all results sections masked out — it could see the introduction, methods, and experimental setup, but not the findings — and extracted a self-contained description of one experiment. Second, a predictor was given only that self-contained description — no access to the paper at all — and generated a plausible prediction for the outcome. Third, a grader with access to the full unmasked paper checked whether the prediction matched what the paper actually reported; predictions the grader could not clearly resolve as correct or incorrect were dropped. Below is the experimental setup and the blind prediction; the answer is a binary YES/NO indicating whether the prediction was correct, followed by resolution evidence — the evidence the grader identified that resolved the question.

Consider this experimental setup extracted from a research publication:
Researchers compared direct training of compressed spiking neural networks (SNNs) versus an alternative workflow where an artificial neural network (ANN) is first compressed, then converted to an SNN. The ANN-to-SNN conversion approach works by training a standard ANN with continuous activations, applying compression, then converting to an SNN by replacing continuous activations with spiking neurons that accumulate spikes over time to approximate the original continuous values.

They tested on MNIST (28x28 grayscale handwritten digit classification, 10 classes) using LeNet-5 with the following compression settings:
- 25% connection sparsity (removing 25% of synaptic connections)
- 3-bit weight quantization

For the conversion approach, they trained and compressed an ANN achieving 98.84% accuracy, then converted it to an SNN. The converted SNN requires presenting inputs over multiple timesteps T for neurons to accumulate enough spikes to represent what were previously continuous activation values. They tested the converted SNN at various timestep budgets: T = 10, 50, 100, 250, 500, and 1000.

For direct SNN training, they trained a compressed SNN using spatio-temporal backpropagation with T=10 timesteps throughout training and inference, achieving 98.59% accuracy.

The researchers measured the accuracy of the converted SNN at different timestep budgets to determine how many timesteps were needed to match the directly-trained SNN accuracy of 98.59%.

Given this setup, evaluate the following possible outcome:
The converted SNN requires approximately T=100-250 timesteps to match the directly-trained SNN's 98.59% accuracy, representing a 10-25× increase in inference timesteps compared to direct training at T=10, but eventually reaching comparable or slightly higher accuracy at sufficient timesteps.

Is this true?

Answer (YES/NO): NO